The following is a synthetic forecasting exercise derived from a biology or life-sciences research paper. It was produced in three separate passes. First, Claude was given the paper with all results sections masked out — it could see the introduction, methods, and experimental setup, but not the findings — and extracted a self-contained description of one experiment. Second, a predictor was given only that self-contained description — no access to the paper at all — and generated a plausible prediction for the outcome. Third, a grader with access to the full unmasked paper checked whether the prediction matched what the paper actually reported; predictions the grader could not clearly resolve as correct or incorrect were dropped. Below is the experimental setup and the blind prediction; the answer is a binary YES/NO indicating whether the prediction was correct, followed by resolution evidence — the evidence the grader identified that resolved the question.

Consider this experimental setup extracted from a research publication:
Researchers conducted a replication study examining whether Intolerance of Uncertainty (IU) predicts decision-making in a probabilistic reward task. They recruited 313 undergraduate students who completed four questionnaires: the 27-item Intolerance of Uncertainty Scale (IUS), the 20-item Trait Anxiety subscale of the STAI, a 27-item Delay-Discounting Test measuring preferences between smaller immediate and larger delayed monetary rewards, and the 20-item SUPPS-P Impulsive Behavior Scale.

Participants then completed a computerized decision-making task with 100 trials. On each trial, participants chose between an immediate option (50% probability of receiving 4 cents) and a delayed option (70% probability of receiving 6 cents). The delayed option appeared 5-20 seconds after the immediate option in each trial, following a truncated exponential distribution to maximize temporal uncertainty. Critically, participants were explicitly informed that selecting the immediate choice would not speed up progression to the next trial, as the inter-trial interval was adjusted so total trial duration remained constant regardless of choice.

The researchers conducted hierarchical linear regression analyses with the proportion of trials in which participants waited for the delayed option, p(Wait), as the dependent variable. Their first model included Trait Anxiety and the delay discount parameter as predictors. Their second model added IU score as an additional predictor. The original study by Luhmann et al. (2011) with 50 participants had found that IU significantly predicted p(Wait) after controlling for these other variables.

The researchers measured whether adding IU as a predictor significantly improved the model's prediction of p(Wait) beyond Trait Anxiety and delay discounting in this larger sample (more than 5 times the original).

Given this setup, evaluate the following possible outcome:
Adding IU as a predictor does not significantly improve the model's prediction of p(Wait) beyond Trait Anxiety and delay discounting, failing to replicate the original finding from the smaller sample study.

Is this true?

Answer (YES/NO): YES